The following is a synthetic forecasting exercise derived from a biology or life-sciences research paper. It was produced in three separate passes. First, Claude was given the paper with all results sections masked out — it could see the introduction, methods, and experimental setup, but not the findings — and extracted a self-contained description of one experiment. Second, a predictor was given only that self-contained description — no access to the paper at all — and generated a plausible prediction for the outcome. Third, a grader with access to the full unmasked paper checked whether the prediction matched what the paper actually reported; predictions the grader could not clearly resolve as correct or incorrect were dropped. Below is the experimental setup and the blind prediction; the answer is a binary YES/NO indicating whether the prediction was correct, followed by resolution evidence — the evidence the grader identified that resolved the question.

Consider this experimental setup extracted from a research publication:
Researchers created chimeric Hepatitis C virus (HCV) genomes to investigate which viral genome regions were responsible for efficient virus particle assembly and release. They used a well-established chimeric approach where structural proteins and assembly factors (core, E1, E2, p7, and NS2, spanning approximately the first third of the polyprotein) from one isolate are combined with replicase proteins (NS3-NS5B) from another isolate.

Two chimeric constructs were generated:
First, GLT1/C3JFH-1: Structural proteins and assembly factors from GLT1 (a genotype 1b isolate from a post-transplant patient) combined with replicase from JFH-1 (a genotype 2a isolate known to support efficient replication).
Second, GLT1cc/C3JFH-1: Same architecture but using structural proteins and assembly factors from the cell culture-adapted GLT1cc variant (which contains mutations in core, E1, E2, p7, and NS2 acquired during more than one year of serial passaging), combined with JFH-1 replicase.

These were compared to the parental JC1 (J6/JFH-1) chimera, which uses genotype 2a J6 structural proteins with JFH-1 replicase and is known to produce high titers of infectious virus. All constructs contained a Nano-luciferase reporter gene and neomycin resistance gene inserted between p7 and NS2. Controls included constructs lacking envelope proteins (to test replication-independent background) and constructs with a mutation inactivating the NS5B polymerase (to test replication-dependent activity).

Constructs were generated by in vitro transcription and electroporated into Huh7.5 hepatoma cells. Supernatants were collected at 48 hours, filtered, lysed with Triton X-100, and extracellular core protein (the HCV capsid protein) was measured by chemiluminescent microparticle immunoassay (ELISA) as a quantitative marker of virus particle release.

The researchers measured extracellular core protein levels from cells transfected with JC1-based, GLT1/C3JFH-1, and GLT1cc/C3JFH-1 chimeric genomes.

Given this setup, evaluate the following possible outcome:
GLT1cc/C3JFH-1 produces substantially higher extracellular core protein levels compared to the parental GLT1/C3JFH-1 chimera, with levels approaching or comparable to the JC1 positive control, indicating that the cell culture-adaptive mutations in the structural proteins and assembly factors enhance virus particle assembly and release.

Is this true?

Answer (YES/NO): NO